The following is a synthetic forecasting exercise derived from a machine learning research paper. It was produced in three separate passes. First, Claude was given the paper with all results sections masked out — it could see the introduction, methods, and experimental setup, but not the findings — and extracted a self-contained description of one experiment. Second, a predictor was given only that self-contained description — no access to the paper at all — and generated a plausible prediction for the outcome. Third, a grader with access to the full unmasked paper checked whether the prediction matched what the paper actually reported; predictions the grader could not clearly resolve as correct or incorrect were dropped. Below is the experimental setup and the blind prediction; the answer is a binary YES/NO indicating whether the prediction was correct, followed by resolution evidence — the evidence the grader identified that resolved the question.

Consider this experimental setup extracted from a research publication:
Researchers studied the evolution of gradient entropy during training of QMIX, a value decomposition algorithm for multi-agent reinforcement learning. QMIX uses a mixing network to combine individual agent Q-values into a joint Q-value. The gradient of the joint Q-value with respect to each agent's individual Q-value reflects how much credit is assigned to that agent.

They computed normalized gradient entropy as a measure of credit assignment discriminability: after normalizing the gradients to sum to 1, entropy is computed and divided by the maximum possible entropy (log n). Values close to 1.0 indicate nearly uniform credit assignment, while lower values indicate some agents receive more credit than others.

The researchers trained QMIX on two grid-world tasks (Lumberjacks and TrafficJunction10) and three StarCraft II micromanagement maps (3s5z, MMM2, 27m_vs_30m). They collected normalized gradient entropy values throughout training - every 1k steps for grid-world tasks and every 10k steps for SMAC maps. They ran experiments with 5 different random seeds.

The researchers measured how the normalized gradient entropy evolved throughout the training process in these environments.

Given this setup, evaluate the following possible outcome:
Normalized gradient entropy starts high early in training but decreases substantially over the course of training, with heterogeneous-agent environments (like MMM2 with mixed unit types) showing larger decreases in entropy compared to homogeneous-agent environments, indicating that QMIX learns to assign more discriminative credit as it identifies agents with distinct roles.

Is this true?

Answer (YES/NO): NO